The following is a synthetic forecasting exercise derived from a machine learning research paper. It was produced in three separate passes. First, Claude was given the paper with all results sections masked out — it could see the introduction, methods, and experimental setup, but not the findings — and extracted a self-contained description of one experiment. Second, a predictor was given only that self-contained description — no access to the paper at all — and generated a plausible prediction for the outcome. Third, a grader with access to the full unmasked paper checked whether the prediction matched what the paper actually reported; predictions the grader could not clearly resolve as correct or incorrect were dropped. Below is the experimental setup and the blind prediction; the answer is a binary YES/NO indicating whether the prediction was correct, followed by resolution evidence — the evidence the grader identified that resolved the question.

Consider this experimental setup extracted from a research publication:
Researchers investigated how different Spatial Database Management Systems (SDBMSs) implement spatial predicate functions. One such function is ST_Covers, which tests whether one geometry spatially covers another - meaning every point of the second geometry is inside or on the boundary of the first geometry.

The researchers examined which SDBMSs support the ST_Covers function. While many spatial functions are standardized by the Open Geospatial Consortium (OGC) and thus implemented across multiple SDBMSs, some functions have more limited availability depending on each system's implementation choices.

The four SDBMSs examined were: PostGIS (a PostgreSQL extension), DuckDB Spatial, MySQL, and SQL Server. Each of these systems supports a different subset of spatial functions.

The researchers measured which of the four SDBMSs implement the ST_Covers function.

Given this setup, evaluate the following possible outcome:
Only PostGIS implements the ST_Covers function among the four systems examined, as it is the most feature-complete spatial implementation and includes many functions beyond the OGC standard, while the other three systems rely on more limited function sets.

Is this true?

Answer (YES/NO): NO